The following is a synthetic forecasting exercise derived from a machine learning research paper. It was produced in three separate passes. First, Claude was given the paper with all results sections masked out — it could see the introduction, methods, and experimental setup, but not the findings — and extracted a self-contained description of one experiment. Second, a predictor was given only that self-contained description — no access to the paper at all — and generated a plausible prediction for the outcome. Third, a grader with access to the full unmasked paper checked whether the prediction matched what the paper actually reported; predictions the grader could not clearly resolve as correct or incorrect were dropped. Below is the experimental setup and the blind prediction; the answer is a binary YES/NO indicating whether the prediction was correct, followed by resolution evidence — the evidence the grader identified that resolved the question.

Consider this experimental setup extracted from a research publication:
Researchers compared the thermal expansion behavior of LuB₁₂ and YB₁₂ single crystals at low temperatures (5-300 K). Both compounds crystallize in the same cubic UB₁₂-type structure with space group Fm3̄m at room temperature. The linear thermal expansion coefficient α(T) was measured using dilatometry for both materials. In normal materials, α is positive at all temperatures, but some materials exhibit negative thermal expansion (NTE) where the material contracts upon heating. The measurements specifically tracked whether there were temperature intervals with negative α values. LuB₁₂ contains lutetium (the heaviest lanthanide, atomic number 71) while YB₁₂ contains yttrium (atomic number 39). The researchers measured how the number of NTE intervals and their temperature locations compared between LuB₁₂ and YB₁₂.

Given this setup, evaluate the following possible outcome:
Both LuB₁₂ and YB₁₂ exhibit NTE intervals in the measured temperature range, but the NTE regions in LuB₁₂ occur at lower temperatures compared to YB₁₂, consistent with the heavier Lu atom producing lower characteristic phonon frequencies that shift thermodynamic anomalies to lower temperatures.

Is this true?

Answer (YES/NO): NO